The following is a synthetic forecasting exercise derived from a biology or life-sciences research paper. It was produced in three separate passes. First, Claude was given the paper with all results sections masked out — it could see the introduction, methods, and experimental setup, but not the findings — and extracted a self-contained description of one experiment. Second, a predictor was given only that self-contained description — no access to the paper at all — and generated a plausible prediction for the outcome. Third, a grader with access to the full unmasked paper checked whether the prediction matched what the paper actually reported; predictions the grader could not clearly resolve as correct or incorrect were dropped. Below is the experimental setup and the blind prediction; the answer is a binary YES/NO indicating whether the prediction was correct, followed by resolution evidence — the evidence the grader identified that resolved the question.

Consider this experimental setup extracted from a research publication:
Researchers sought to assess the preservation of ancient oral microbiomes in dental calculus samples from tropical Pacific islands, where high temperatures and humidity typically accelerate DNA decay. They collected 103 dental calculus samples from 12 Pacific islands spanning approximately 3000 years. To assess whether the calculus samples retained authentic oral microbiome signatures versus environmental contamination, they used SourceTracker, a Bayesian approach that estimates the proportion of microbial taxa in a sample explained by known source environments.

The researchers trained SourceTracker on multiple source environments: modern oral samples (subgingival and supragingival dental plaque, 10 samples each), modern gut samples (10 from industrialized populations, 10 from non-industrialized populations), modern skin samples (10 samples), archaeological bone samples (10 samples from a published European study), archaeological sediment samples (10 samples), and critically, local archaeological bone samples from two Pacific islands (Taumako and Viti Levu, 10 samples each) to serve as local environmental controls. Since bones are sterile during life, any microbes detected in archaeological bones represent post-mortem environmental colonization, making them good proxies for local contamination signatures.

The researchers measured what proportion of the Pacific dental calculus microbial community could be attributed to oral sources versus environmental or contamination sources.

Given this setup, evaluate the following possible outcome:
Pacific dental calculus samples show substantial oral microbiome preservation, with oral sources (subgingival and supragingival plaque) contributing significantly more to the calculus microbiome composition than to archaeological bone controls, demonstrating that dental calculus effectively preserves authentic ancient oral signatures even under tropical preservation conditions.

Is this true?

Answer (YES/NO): YES